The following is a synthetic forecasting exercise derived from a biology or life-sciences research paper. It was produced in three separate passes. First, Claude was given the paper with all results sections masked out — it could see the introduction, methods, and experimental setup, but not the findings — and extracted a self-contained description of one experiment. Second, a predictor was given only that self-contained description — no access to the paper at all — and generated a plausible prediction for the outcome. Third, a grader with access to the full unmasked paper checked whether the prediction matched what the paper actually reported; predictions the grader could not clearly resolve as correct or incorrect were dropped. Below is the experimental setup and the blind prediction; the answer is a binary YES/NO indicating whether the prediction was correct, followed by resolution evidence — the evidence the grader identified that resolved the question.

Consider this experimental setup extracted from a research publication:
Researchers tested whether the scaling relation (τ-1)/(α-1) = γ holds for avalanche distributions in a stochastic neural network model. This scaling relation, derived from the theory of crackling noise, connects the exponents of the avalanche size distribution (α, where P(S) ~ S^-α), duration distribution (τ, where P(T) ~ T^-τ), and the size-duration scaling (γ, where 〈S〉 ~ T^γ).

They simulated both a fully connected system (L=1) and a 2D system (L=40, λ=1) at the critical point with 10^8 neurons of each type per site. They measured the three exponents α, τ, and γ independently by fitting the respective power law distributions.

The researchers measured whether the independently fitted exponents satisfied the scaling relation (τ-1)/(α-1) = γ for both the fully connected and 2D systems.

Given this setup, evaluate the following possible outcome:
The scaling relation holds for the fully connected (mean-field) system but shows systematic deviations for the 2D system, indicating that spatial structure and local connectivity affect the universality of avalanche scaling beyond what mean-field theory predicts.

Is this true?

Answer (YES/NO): NO